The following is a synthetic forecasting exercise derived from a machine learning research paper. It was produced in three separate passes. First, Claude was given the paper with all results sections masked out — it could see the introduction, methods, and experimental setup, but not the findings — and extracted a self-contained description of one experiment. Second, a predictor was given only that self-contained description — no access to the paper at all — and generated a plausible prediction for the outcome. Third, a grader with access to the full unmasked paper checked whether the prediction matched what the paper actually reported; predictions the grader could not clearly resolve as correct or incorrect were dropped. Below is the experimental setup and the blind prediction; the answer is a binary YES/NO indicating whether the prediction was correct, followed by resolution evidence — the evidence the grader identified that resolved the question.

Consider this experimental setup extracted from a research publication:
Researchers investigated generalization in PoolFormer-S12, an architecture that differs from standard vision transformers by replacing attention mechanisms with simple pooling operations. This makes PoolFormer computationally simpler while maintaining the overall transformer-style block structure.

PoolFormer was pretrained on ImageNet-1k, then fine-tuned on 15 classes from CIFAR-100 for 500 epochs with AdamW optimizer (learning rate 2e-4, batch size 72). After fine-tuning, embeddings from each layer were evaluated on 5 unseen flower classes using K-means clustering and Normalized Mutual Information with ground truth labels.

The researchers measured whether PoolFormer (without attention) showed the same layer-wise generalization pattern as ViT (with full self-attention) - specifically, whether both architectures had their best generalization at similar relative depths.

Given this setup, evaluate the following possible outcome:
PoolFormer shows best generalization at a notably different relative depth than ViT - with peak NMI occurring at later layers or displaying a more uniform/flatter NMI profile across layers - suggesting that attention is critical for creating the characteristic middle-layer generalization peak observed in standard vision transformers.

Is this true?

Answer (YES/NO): NO